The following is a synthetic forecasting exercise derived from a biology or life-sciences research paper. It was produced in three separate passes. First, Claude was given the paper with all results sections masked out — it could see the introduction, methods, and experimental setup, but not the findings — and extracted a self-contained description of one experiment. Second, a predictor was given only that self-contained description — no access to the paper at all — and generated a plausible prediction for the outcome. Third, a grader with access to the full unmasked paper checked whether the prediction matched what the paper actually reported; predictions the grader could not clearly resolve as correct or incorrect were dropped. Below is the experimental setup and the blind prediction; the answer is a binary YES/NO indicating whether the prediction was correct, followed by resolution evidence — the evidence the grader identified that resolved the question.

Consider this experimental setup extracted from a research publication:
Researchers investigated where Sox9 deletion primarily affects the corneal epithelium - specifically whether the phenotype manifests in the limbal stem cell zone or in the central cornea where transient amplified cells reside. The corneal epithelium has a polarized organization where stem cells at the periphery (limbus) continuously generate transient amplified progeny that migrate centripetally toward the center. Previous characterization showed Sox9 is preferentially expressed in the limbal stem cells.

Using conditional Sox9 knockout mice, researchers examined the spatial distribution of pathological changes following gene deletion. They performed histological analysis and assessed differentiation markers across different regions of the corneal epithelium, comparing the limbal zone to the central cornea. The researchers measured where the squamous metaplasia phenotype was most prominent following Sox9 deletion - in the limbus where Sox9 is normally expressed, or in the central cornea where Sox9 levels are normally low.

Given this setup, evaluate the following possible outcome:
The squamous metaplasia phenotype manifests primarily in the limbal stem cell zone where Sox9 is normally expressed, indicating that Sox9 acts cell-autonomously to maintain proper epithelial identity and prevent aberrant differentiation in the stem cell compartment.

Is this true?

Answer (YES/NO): NO